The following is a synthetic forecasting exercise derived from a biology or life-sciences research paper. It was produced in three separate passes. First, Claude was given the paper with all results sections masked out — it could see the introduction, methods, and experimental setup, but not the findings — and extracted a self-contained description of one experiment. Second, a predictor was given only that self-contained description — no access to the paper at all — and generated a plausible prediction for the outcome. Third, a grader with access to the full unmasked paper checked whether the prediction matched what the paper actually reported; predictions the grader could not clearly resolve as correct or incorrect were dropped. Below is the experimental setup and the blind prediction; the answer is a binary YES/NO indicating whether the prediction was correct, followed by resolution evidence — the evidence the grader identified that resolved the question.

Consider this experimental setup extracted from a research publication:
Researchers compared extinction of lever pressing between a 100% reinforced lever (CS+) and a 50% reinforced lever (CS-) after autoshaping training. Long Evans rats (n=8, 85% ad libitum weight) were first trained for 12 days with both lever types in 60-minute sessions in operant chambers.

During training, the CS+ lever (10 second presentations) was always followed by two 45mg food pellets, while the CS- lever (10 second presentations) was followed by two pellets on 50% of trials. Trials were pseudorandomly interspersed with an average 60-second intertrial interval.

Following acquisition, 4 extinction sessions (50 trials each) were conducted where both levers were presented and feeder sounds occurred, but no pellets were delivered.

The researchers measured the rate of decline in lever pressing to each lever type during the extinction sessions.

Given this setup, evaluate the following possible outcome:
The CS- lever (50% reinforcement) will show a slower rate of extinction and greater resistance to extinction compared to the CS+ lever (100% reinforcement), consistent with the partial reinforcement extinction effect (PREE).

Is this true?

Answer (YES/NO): NO